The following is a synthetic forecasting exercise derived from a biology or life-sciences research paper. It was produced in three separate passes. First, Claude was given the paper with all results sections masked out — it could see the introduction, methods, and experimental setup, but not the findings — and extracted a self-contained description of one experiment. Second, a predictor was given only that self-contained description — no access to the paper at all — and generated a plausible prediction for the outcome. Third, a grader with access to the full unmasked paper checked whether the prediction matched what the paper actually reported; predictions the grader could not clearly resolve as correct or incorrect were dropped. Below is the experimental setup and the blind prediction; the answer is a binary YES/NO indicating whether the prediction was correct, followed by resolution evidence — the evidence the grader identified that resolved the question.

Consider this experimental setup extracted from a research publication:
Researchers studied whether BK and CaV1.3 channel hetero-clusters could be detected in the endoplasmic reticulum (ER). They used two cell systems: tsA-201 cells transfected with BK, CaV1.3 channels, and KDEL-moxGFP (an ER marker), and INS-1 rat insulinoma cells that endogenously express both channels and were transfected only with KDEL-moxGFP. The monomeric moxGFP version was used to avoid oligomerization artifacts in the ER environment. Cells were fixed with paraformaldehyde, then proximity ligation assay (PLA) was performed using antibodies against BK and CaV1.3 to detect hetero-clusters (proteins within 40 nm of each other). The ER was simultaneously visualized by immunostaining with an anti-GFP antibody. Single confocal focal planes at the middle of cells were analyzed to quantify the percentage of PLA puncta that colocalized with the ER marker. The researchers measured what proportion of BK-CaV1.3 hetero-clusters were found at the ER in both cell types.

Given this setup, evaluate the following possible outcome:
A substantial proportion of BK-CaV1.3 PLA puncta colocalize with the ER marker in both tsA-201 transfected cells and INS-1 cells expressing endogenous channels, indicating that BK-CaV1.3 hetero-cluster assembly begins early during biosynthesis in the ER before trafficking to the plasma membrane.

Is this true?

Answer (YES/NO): YES